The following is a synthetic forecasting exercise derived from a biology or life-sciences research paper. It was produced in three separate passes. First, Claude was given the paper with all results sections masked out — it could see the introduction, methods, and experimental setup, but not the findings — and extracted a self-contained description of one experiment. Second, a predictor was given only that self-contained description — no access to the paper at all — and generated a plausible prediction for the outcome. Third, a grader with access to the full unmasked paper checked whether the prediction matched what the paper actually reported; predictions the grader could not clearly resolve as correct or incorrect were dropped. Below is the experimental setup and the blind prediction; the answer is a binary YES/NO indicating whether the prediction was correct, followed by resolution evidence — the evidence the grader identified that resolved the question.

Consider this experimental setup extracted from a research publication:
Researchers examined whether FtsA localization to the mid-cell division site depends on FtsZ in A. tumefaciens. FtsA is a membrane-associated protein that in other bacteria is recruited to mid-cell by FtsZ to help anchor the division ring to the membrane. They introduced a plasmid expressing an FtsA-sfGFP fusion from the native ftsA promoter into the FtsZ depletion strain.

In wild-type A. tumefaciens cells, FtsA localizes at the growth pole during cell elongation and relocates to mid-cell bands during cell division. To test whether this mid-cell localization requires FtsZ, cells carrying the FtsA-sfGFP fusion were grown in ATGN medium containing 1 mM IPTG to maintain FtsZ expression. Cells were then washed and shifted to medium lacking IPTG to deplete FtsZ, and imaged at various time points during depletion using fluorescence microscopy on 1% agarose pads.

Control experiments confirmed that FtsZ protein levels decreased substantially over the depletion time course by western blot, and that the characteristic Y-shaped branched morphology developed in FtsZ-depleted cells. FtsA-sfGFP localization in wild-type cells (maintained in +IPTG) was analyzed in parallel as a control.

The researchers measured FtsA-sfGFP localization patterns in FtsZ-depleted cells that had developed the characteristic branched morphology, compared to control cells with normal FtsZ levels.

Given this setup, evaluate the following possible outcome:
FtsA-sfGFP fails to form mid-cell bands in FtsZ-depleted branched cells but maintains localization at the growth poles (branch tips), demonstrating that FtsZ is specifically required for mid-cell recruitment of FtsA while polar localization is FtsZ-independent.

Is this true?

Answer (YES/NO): YES